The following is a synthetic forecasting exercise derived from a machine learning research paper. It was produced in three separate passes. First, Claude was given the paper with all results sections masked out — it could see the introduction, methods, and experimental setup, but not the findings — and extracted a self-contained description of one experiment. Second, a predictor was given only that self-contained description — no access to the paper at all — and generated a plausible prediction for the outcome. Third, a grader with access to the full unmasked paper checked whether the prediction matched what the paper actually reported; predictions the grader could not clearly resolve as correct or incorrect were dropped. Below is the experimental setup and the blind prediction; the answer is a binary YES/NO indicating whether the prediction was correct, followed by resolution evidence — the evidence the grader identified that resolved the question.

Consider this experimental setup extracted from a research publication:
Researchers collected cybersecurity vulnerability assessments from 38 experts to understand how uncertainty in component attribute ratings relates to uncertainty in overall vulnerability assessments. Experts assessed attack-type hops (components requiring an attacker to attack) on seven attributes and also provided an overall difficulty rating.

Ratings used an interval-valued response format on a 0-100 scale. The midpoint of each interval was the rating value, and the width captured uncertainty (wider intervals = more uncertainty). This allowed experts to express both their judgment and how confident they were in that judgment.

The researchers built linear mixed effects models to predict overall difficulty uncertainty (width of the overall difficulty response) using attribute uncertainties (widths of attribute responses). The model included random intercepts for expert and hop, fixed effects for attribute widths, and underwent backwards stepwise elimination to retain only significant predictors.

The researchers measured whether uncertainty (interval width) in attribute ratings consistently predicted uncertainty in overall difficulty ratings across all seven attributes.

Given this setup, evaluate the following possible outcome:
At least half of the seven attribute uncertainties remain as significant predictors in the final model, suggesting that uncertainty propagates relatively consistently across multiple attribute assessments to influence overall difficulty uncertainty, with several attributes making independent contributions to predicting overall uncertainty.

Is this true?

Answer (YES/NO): YES